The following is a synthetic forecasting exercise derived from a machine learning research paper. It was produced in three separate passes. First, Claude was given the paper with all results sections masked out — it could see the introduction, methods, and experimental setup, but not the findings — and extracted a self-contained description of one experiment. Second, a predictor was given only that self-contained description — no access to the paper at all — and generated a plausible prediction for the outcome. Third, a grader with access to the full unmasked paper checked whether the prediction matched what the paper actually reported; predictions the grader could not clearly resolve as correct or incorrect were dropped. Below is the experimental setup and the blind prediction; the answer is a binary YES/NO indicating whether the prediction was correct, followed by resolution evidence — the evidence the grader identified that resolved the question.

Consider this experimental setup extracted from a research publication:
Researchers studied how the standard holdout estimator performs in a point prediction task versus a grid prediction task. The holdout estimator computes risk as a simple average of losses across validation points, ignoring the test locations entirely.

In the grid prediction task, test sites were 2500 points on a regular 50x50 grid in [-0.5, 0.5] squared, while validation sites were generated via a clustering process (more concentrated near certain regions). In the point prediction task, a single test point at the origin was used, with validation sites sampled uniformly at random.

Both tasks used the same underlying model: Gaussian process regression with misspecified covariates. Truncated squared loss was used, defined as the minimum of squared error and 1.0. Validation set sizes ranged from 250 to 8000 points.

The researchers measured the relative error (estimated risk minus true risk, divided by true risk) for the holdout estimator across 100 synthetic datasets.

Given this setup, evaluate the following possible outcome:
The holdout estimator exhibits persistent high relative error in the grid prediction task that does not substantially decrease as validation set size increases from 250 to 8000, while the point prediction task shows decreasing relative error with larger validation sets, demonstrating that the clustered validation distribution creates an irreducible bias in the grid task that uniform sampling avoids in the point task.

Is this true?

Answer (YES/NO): NO